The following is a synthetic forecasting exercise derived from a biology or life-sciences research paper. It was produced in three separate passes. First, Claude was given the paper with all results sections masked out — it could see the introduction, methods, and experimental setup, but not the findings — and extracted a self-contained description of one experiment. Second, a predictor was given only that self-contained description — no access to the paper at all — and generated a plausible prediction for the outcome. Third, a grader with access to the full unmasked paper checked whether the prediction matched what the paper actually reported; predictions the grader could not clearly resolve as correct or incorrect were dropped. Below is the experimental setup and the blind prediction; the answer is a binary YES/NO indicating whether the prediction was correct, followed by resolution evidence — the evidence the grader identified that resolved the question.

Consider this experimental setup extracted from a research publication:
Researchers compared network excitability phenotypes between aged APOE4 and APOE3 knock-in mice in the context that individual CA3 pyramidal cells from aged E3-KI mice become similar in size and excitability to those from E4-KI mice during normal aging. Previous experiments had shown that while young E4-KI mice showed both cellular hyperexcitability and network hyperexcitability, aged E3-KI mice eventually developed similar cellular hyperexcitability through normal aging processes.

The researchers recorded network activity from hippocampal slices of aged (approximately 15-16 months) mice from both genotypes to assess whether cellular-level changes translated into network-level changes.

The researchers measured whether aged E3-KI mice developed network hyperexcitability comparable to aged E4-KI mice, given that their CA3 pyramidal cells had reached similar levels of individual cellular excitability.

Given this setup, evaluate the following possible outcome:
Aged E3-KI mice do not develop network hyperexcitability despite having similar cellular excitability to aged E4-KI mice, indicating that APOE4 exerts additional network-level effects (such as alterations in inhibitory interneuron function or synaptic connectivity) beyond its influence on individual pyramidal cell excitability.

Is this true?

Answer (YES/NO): YES